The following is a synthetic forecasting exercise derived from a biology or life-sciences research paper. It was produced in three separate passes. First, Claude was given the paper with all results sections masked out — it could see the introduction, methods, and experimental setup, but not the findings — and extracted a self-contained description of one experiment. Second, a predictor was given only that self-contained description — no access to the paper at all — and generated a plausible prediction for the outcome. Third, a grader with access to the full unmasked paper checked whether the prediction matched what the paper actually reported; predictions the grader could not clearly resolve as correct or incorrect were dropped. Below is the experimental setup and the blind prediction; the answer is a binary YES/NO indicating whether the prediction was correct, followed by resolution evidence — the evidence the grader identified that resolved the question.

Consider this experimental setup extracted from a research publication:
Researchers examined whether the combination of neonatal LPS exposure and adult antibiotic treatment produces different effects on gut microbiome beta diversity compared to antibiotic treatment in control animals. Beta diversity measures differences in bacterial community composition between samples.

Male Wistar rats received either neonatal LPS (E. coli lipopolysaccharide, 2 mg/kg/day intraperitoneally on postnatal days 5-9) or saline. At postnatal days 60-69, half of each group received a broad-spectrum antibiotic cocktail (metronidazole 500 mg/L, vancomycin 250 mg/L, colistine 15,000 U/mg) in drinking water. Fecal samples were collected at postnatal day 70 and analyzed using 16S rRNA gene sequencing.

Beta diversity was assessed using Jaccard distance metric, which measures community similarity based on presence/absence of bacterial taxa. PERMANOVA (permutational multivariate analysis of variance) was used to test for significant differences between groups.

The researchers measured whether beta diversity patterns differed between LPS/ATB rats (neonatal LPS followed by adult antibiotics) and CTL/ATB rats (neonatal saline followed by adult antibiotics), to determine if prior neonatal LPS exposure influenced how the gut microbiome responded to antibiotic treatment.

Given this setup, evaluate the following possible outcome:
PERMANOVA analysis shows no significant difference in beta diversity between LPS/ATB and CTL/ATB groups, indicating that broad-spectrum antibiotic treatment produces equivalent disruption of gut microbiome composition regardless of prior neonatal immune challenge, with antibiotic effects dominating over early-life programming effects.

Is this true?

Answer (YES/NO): YES